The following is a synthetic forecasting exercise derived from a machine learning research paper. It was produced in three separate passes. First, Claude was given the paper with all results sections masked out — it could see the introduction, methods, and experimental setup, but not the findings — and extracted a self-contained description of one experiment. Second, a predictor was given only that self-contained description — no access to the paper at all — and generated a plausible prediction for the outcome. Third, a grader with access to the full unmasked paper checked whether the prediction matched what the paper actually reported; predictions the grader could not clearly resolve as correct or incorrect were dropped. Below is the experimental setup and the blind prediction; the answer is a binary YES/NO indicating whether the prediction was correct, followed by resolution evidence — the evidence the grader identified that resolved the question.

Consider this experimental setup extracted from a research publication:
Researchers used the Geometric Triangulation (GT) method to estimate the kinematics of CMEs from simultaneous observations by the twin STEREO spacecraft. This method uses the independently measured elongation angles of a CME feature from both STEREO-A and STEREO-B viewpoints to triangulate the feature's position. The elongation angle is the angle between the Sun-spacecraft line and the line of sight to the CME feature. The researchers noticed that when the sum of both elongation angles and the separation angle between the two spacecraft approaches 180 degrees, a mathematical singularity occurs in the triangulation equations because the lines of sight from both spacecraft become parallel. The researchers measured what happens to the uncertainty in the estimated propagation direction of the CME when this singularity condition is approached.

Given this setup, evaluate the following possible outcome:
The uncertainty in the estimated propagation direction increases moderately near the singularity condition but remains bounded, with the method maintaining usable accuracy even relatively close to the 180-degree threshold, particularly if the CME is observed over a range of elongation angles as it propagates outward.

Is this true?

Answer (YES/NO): NO